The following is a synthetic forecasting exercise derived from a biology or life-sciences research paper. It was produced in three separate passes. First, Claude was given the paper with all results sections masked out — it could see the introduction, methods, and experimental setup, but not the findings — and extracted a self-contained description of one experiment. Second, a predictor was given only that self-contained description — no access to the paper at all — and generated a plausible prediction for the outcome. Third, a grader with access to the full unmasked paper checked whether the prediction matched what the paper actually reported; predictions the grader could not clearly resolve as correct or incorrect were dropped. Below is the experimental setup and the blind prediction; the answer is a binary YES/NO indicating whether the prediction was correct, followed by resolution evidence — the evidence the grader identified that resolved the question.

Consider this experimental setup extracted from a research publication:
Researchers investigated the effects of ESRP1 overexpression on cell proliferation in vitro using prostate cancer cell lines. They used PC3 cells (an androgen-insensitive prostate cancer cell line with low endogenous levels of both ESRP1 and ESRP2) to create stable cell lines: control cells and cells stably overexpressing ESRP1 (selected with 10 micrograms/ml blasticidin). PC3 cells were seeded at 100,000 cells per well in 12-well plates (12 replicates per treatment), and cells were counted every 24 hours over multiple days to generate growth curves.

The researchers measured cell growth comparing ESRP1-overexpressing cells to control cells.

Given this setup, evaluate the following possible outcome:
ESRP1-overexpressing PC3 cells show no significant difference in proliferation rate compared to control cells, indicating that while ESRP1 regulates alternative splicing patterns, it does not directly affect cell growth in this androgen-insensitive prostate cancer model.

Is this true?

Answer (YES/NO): NO